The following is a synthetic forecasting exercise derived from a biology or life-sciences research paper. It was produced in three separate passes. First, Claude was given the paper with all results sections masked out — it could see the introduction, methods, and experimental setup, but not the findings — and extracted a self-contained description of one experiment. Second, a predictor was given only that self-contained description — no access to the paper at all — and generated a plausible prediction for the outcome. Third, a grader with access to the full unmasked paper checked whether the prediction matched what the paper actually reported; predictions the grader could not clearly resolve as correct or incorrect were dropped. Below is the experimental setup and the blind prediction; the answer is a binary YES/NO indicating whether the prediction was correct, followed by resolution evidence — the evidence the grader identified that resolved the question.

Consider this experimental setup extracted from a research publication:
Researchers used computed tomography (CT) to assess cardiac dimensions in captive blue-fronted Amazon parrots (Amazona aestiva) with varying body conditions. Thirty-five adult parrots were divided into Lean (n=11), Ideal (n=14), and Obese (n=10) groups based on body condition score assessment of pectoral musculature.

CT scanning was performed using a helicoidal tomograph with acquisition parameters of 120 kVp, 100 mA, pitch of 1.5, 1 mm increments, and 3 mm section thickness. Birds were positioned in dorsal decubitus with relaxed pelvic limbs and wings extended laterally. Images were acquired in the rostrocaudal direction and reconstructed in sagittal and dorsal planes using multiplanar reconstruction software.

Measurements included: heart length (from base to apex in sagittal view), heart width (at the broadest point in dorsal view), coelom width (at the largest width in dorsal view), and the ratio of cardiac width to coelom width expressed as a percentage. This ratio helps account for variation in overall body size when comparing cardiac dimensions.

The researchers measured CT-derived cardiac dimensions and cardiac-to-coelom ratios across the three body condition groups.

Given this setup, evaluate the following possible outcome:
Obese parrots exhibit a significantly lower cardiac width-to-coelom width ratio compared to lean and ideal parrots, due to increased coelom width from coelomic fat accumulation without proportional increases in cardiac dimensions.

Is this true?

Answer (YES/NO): NO